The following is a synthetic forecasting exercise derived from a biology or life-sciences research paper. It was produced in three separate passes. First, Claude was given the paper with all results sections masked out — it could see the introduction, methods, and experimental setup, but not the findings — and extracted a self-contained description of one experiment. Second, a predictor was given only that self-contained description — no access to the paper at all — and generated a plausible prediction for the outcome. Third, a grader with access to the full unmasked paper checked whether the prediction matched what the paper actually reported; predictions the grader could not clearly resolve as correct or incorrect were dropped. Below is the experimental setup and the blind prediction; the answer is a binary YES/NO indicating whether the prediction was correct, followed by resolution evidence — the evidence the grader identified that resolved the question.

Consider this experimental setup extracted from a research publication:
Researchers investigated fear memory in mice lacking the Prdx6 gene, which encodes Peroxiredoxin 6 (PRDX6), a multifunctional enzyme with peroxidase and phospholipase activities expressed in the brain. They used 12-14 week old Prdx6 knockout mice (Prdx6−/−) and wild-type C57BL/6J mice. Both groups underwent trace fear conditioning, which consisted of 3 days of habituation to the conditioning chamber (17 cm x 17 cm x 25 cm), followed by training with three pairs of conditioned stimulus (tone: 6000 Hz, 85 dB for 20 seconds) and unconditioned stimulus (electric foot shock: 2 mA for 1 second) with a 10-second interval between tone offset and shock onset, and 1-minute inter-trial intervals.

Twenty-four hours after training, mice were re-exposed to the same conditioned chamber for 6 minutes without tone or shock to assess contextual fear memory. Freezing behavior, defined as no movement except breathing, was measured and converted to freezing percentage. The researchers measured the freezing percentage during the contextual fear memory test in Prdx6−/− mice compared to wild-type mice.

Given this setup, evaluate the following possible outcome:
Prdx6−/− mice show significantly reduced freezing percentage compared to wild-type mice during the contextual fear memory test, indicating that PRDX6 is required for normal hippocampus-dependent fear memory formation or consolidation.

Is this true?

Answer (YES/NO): NO